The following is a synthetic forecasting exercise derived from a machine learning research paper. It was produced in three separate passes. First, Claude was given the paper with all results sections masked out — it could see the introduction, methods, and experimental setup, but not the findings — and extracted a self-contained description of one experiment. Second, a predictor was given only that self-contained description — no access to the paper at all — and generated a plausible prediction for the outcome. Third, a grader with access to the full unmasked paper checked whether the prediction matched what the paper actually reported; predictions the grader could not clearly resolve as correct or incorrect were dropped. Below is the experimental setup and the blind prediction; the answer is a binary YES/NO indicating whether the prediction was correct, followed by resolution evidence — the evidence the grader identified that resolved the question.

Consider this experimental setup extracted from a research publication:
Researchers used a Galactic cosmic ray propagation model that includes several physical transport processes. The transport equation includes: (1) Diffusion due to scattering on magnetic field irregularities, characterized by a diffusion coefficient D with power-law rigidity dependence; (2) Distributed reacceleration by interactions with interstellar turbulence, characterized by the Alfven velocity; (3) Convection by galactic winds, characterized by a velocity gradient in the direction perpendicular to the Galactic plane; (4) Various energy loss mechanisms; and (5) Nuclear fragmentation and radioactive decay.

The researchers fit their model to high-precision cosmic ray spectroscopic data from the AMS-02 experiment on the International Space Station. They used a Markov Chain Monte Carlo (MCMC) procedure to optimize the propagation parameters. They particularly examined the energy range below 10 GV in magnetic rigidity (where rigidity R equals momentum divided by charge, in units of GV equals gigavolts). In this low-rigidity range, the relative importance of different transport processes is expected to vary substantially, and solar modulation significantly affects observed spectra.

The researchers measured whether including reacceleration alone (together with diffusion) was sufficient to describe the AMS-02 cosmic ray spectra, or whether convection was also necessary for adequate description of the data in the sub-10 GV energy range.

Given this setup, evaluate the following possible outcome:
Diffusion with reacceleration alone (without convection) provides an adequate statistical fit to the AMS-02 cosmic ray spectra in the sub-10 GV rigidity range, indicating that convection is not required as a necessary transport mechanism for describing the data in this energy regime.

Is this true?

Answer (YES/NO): NO